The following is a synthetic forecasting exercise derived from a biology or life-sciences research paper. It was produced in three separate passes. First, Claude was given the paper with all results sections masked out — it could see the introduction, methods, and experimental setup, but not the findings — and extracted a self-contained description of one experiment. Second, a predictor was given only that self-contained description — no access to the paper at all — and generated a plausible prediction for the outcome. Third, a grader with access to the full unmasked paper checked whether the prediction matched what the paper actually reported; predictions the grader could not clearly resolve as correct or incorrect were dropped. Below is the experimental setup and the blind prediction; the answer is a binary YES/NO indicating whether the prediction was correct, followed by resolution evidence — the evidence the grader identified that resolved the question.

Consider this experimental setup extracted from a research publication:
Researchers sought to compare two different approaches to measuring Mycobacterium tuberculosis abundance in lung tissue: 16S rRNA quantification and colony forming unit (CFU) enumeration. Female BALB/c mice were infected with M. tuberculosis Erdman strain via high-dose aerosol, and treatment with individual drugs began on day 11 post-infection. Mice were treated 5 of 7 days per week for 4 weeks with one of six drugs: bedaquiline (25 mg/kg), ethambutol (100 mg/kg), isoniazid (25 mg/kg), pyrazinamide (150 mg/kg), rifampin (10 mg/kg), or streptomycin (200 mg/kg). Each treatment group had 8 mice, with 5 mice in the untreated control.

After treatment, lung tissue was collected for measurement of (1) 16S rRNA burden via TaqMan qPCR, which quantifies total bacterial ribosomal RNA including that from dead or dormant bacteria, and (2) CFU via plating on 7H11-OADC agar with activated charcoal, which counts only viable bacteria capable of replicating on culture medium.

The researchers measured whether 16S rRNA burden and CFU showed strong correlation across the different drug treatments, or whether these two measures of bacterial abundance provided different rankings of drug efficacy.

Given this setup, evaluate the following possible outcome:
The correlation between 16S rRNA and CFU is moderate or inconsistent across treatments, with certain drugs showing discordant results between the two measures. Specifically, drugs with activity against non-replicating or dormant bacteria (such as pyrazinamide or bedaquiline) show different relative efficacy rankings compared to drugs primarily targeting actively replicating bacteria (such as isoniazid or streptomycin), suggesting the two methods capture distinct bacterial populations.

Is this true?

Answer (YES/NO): YES